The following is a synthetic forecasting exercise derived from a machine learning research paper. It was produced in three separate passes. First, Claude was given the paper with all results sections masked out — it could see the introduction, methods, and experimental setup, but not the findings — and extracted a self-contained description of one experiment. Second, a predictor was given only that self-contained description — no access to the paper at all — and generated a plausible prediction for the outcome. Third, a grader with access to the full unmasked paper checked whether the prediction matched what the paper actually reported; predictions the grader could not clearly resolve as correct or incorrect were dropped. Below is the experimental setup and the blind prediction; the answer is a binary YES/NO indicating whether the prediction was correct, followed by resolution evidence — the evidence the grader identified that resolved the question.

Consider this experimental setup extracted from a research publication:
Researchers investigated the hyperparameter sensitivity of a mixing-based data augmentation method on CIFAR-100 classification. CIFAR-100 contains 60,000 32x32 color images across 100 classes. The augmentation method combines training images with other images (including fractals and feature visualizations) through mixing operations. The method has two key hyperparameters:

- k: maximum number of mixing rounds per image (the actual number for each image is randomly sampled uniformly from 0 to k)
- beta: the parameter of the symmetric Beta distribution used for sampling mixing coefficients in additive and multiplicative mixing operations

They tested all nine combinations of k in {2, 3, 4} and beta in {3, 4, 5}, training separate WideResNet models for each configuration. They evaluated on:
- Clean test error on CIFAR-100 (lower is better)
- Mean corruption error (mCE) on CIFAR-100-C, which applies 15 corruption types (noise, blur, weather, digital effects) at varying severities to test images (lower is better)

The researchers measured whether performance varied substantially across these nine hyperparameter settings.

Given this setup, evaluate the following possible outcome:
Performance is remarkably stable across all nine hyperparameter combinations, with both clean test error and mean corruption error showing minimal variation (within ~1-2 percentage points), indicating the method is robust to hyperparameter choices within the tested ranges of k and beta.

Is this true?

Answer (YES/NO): YES